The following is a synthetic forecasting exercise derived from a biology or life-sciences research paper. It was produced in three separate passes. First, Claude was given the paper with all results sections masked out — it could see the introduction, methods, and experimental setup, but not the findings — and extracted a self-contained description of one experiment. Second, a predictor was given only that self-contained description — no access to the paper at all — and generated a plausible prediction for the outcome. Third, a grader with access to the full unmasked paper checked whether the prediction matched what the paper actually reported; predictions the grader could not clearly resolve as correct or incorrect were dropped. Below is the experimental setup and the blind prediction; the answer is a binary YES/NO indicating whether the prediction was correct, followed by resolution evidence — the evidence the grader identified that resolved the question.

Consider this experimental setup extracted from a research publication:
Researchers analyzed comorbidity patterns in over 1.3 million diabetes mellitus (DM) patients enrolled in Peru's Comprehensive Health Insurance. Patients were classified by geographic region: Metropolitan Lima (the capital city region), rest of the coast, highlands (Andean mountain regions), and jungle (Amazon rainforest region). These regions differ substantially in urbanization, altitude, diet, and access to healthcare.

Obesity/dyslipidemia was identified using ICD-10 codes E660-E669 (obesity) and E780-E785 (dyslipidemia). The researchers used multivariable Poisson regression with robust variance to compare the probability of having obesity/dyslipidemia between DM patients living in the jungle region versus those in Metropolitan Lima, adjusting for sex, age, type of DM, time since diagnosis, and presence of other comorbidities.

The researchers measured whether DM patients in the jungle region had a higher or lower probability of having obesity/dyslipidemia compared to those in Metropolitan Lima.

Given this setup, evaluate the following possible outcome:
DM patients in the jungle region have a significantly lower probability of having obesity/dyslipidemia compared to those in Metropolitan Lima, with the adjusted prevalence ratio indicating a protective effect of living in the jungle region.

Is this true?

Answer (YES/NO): YES